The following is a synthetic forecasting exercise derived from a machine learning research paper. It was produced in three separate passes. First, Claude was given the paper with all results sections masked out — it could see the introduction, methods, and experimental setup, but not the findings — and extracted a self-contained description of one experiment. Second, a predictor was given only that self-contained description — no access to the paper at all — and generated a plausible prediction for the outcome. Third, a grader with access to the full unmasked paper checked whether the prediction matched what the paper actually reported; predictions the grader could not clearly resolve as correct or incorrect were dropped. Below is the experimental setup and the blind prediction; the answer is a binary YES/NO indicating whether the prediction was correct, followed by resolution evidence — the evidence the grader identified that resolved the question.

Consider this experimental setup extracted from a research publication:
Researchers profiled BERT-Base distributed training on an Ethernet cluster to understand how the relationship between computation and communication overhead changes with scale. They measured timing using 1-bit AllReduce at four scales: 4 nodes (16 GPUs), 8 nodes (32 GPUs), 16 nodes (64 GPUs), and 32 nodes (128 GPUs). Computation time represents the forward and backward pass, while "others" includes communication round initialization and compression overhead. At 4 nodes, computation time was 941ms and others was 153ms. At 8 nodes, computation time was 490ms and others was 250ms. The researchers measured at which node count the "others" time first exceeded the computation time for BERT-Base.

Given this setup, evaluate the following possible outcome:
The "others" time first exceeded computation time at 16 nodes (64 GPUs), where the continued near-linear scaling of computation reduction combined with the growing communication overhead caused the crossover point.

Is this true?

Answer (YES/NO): YES